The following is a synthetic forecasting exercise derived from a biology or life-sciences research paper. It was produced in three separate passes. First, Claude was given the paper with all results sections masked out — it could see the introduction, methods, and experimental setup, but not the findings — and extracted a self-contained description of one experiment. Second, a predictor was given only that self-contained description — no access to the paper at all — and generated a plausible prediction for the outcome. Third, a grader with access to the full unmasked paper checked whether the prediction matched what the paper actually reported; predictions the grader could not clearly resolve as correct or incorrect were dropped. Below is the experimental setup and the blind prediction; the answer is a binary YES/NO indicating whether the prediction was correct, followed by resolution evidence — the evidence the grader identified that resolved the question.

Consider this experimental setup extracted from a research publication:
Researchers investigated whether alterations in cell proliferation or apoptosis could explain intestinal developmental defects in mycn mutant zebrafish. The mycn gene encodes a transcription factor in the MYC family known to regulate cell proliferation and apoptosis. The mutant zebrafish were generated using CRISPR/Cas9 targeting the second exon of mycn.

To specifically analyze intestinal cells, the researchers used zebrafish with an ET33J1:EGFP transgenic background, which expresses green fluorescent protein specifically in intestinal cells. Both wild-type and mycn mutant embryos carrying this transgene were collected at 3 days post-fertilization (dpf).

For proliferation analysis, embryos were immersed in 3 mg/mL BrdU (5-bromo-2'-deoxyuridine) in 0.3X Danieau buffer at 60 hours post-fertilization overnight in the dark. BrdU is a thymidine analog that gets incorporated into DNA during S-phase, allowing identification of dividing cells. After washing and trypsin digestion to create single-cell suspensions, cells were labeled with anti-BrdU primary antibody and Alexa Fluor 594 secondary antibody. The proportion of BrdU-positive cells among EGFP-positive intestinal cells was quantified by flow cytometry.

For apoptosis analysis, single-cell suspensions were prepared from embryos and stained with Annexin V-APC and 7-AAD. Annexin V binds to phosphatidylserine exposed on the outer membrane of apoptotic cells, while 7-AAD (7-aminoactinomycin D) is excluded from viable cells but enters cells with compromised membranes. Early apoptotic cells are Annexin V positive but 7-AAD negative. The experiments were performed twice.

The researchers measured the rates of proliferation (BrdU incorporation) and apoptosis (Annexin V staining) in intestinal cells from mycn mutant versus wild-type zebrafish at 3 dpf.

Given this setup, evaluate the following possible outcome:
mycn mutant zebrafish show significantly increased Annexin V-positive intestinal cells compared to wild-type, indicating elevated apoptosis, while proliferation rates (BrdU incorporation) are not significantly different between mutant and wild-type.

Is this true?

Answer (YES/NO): NO